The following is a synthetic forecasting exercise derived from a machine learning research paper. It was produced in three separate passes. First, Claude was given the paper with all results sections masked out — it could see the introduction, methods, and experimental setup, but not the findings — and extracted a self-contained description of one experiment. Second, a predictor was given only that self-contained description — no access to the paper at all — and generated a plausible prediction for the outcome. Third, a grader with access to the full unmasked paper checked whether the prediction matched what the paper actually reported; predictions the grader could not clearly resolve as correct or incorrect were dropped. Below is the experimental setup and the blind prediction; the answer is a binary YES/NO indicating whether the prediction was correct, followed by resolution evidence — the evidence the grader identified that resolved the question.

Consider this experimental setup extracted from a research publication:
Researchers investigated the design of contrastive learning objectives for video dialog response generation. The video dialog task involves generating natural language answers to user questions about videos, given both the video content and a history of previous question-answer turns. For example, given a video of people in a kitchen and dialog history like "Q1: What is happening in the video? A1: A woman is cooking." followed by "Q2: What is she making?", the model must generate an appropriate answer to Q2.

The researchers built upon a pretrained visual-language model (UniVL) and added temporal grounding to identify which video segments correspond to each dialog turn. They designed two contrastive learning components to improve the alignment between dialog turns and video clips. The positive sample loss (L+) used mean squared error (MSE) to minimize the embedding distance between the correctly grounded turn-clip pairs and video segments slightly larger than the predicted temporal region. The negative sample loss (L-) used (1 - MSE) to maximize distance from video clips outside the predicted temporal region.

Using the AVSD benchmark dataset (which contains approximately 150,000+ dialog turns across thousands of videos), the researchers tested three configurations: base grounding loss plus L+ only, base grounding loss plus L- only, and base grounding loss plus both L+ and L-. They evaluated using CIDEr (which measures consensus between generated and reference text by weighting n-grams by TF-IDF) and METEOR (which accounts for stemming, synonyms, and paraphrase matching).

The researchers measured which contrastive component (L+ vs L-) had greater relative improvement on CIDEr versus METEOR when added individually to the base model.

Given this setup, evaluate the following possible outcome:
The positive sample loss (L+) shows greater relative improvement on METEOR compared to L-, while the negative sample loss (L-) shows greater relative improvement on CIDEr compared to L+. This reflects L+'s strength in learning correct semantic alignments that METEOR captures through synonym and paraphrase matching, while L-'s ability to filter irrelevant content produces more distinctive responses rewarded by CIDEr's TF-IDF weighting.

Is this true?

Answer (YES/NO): NO